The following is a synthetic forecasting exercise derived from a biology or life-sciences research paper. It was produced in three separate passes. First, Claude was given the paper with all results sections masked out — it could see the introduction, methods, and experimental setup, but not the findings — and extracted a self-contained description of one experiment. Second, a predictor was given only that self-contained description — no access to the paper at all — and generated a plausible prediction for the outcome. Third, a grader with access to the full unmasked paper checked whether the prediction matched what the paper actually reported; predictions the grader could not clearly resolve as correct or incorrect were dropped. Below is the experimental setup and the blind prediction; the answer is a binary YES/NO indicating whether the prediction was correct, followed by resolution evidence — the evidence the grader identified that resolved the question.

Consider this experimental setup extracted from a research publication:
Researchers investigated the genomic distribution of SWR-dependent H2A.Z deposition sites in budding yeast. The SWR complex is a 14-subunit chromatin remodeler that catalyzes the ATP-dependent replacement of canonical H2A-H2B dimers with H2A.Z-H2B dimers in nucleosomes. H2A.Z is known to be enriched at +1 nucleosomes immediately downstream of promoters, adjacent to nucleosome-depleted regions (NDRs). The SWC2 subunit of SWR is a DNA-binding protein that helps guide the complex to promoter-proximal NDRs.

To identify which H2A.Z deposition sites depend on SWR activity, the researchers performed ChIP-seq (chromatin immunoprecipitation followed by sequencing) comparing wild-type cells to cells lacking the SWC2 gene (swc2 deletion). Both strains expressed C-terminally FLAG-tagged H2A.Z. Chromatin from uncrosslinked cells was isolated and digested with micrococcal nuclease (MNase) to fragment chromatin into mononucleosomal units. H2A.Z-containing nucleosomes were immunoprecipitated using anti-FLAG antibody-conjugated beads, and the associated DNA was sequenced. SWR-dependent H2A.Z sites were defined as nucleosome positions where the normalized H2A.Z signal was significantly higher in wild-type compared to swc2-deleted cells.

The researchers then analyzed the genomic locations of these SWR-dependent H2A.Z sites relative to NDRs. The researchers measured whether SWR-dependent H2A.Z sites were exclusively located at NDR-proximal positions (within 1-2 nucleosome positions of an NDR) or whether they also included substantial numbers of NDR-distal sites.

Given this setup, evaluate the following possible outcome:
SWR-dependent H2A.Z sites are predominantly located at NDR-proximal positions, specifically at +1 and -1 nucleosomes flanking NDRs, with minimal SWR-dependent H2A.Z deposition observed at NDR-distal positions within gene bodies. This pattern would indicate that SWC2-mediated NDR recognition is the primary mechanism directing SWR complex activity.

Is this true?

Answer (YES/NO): NO